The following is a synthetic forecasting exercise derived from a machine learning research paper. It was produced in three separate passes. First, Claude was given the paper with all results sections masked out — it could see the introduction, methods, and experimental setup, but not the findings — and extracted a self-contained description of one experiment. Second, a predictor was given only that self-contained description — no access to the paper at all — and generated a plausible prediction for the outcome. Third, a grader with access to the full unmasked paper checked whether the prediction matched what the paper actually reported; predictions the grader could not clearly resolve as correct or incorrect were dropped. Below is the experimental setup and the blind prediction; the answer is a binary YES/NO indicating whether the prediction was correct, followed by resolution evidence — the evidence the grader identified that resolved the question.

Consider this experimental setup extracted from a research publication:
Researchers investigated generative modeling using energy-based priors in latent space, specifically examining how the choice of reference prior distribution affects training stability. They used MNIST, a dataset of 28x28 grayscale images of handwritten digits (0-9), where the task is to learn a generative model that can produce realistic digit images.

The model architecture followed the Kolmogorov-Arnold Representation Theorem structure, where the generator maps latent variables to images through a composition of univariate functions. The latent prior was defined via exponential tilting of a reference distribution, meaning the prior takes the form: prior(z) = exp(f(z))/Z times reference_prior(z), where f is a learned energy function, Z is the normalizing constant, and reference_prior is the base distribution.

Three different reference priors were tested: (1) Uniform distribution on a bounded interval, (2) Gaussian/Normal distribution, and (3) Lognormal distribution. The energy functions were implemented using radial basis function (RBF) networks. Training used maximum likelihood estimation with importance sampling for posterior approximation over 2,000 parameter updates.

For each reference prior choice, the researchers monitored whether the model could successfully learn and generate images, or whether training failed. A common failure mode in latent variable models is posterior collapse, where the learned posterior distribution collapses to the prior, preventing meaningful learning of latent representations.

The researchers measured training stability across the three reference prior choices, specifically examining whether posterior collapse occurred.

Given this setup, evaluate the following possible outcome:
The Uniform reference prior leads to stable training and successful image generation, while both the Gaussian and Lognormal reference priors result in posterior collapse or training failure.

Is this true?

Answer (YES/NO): NO